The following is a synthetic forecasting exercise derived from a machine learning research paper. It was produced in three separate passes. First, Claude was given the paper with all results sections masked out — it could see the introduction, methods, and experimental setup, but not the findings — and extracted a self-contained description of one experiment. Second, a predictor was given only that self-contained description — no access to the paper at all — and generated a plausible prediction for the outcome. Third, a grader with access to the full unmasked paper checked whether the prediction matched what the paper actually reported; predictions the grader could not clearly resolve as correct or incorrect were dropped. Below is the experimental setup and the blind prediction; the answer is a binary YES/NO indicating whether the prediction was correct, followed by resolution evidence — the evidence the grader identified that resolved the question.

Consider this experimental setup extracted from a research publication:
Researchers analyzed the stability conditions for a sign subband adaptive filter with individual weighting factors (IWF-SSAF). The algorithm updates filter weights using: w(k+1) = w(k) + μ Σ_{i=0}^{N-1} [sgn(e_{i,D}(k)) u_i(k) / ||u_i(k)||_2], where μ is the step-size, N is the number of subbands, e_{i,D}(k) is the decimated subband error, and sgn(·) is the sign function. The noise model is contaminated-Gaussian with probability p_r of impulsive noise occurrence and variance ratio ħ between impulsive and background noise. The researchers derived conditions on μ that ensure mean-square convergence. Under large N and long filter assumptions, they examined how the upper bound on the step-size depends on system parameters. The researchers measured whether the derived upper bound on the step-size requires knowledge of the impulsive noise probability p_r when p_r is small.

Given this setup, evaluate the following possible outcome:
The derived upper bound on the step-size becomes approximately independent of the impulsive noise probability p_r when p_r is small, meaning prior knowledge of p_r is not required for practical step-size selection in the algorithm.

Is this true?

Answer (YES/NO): YES